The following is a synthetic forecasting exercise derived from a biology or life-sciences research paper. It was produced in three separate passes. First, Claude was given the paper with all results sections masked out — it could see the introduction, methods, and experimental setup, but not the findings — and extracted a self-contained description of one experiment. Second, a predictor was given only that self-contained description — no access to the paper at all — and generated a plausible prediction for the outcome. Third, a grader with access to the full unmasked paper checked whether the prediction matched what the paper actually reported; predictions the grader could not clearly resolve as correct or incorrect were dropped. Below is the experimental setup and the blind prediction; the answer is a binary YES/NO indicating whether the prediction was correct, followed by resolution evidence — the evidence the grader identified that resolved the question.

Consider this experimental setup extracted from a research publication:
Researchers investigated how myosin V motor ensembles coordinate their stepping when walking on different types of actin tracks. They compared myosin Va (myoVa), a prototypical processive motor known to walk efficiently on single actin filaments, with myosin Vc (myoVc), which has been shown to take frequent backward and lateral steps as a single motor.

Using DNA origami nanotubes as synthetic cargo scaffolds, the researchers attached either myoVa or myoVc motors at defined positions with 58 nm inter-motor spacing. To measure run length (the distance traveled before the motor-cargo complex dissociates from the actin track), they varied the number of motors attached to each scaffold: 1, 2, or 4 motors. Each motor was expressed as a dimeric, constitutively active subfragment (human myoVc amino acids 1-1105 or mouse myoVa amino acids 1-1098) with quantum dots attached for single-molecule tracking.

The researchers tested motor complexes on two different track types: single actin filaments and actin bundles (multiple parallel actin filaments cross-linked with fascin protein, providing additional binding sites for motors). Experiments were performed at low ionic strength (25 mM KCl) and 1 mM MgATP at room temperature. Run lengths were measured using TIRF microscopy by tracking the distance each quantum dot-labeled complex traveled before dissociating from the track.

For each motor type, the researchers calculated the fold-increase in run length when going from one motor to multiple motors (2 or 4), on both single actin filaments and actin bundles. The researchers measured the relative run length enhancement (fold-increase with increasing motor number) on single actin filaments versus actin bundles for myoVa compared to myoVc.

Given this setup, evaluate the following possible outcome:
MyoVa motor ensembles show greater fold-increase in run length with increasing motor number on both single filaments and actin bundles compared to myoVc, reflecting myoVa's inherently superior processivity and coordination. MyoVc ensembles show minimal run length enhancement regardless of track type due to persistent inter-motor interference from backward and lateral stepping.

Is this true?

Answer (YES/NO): NO